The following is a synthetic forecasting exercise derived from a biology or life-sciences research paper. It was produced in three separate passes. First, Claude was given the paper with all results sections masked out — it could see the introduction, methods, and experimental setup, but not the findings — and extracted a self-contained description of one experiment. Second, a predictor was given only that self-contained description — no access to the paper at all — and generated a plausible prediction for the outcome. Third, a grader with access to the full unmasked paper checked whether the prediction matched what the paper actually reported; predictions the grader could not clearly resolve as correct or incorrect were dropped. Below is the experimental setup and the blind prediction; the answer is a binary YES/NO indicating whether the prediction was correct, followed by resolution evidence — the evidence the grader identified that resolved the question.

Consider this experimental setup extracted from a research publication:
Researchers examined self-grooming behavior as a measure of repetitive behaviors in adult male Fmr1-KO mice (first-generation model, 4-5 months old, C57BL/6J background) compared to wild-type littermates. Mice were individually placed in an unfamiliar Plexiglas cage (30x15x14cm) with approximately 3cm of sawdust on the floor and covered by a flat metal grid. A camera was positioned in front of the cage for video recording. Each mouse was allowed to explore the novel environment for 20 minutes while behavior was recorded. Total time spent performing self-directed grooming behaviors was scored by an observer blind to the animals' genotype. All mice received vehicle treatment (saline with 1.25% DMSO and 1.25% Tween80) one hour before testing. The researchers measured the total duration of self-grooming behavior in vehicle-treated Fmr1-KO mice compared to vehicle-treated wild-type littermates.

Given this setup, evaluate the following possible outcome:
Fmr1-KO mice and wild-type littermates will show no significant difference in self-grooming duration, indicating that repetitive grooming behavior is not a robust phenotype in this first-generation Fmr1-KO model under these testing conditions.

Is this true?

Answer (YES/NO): NO